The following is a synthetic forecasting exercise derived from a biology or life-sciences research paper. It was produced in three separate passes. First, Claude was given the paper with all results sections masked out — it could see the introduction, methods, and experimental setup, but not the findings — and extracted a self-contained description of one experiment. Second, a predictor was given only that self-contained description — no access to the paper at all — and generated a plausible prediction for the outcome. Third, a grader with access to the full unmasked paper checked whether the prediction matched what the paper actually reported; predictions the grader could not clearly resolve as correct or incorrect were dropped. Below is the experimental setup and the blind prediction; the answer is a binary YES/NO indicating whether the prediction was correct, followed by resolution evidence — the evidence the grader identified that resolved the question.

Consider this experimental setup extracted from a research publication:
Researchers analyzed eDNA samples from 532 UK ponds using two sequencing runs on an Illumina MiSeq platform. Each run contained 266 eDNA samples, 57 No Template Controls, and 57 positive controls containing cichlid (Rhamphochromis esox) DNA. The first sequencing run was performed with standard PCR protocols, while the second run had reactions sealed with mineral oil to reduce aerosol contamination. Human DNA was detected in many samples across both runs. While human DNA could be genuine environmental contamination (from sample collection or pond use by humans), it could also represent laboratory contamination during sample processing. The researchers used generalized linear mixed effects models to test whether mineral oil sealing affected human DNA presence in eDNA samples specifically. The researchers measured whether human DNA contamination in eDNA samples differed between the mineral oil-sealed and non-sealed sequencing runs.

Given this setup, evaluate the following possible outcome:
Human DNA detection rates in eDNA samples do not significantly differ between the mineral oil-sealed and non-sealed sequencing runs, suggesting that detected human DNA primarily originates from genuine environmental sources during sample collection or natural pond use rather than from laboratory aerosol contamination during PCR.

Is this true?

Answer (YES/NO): YES